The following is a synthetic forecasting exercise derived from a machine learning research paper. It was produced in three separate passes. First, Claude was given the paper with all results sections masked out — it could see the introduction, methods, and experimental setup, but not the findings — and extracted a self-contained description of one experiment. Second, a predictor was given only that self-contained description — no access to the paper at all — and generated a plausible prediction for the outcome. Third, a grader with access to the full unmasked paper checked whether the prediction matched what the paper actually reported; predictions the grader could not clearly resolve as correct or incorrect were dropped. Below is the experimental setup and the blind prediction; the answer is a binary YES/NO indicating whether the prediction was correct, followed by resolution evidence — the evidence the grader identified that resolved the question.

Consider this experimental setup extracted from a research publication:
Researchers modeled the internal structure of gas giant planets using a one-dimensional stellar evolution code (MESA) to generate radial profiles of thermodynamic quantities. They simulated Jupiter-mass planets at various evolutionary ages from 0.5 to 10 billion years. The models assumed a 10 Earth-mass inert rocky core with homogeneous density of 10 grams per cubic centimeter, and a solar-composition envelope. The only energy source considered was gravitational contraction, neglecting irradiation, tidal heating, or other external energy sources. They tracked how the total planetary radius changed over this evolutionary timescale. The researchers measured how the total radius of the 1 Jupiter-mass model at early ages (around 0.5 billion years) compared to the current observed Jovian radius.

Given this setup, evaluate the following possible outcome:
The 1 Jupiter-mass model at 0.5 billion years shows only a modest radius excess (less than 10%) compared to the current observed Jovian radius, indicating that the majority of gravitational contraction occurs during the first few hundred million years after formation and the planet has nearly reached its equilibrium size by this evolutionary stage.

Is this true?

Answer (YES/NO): YES